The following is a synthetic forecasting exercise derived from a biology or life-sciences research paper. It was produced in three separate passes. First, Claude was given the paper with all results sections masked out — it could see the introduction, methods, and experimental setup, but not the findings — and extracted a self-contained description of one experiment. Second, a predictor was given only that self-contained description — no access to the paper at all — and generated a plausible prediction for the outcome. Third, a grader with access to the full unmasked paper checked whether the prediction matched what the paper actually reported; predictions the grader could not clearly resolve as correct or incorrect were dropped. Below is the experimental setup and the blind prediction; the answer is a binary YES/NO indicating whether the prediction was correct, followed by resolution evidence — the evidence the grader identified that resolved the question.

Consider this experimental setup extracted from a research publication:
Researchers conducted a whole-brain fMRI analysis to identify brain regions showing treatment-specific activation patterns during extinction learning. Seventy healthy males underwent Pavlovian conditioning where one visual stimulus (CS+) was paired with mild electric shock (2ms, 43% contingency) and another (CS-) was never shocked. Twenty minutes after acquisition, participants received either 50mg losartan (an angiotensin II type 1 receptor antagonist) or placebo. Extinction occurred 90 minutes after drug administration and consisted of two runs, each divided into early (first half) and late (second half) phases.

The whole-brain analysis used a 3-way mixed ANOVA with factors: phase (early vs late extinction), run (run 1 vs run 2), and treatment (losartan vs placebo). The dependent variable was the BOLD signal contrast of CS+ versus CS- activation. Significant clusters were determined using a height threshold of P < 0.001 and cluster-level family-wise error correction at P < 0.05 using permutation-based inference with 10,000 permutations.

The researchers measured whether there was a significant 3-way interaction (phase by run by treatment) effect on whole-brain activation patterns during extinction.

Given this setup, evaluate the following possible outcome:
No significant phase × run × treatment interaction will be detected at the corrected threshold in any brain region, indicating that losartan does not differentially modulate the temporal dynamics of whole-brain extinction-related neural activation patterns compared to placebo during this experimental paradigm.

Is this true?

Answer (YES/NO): NO